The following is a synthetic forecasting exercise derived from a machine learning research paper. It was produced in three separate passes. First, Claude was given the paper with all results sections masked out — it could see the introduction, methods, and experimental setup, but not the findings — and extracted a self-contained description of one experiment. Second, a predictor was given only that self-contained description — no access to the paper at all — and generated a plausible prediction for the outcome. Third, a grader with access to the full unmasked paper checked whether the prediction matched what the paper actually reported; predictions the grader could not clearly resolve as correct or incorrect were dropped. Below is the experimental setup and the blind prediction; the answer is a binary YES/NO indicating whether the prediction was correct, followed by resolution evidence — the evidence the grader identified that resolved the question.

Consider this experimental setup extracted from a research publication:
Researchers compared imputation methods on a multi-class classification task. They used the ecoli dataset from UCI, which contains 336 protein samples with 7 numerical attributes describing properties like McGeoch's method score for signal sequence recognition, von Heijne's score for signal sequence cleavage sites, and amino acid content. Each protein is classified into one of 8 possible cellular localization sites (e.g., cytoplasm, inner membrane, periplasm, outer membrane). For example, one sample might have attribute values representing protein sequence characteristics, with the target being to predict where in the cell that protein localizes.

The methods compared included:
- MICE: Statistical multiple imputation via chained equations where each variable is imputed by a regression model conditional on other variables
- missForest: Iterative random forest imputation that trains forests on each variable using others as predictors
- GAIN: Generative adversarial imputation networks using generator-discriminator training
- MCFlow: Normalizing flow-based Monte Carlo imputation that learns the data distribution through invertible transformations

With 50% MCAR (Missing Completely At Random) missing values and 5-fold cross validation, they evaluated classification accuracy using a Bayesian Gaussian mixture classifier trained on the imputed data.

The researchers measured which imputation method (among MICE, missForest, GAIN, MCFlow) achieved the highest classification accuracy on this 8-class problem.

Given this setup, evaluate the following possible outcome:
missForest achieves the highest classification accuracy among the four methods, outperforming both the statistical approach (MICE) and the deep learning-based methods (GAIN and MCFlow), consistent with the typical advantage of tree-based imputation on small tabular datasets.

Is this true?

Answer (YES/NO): YES